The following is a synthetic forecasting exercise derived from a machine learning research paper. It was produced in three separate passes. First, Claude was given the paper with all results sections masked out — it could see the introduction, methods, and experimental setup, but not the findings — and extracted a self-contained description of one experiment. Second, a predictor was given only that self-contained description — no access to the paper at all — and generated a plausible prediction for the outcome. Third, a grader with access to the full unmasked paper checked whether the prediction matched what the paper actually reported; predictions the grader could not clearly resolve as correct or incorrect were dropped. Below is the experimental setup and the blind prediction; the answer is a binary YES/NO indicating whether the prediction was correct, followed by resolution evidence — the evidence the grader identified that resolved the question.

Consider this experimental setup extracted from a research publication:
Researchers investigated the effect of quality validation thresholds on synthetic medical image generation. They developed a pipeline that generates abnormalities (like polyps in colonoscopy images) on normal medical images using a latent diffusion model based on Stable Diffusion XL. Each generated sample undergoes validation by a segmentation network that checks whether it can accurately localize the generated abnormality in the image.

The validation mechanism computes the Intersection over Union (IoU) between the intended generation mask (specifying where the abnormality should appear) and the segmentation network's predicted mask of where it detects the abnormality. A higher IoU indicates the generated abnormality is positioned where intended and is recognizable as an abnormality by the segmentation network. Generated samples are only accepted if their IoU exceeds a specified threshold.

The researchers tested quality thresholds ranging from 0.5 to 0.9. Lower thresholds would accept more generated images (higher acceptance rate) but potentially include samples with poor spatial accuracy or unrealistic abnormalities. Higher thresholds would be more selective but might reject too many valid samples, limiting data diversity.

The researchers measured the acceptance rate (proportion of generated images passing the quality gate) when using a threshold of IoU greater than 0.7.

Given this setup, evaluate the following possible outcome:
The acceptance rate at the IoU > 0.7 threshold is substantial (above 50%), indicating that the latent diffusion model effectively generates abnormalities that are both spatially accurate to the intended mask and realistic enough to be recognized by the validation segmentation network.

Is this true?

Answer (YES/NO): YES